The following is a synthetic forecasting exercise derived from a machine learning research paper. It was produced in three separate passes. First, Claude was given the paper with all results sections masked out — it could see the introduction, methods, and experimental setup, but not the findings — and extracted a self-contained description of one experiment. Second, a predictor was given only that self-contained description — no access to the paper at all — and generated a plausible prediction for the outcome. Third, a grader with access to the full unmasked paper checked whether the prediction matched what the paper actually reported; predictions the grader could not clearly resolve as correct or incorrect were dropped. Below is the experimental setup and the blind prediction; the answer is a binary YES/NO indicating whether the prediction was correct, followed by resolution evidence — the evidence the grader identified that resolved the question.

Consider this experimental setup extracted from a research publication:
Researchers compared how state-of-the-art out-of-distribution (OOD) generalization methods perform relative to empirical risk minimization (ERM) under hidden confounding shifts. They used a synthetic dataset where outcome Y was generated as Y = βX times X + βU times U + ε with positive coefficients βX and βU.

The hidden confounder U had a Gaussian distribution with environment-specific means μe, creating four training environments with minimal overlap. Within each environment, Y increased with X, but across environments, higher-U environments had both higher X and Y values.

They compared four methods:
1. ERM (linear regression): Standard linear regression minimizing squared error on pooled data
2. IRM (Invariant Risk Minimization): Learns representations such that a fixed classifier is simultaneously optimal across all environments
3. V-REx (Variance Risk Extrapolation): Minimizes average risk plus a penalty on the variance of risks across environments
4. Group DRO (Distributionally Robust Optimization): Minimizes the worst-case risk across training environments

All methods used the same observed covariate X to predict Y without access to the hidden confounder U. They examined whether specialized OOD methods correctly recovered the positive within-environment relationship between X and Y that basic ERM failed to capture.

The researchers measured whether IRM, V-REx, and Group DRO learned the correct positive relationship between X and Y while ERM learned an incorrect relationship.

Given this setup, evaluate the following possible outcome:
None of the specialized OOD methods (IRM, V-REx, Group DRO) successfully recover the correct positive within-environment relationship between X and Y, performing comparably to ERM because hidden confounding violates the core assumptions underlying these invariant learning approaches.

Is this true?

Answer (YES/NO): YES